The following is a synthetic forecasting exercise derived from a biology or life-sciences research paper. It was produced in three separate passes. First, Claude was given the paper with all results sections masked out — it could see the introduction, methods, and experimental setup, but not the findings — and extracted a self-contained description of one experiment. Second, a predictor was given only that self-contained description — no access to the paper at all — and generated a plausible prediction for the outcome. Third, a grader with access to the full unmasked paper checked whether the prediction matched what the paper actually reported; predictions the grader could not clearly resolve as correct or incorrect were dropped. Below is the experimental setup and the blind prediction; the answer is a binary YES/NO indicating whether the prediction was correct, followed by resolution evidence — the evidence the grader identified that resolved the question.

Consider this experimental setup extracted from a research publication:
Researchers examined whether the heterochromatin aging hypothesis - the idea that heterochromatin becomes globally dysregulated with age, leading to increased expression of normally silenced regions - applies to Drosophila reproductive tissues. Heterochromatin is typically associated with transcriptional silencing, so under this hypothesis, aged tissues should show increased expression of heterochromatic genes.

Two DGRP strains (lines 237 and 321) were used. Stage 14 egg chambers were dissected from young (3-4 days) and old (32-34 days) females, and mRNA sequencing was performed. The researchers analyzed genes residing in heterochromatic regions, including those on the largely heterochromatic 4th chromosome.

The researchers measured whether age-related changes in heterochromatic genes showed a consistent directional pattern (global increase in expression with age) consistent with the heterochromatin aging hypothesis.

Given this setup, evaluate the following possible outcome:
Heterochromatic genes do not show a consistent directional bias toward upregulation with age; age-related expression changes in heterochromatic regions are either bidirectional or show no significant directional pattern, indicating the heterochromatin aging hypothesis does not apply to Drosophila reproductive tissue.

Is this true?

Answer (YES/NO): YES